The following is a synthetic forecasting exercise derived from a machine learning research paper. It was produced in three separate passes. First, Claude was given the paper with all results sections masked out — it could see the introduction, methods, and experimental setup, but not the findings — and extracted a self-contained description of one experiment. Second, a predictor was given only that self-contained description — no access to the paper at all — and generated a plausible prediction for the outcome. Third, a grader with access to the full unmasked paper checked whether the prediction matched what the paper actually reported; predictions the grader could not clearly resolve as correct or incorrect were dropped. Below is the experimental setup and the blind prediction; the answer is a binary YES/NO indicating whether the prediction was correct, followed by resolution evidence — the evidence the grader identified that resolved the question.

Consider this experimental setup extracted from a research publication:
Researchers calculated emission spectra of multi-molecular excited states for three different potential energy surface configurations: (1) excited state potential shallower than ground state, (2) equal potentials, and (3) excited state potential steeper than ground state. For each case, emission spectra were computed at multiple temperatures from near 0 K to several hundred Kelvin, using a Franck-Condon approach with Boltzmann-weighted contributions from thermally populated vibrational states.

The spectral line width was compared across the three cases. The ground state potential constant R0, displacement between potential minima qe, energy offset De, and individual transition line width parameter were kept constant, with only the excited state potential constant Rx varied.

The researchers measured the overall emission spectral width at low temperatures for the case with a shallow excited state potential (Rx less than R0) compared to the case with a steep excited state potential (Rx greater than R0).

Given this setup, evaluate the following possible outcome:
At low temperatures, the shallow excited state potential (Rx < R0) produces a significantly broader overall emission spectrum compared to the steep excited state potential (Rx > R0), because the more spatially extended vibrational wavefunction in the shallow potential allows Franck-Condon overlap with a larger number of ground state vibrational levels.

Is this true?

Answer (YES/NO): YES